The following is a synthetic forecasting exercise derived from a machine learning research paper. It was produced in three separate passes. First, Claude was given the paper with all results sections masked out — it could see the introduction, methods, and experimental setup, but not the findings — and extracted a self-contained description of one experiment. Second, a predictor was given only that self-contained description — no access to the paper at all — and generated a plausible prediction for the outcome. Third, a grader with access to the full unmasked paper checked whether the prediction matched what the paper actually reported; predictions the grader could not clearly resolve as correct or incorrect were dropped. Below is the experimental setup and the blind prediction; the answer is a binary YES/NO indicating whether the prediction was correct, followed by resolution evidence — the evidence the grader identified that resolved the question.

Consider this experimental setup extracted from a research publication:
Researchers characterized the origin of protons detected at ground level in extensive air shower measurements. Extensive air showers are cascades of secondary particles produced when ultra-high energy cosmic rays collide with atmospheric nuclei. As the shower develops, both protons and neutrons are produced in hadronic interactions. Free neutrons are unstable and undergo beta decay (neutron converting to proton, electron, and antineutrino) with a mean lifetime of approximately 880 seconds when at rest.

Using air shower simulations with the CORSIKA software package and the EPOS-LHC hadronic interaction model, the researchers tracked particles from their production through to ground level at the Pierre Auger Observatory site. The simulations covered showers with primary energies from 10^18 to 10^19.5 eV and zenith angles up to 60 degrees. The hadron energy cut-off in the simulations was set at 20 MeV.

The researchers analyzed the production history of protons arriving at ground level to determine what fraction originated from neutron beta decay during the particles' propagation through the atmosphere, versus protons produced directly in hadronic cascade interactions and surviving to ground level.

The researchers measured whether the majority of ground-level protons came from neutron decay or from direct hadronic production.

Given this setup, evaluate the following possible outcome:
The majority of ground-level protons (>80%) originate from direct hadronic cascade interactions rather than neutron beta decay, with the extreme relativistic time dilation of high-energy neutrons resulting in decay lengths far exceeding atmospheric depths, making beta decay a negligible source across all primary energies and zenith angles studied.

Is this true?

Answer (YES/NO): NO